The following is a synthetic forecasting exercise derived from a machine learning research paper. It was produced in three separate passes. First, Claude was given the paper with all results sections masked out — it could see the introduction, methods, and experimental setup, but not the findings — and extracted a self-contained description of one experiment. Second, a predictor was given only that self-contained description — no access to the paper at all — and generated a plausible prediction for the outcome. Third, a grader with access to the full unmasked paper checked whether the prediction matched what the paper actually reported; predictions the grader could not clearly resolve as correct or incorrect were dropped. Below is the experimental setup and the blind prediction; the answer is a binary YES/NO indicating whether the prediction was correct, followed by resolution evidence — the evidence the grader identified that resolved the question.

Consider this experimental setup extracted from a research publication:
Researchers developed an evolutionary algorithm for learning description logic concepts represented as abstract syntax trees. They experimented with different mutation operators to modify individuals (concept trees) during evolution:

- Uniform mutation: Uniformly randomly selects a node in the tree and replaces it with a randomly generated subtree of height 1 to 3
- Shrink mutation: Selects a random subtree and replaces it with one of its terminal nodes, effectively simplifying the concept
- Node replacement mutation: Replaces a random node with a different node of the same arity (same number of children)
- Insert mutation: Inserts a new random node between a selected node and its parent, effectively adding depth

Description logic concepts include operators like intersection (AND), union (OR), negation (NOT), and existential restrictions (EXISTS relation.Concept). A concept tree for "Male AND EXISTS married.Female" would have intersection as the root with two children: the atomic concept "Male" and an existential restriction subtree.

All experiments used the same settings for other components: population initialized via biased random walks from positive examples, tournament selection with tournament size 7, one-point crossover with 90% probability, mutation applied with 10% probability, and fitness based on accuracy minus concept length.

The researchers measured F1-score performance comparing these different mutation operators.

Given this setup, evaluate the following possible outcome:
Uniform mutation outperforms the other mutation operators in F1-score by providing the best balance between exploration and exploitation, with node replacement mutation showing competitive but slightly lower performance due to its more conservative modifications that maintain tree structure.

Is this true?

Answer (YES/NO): NO